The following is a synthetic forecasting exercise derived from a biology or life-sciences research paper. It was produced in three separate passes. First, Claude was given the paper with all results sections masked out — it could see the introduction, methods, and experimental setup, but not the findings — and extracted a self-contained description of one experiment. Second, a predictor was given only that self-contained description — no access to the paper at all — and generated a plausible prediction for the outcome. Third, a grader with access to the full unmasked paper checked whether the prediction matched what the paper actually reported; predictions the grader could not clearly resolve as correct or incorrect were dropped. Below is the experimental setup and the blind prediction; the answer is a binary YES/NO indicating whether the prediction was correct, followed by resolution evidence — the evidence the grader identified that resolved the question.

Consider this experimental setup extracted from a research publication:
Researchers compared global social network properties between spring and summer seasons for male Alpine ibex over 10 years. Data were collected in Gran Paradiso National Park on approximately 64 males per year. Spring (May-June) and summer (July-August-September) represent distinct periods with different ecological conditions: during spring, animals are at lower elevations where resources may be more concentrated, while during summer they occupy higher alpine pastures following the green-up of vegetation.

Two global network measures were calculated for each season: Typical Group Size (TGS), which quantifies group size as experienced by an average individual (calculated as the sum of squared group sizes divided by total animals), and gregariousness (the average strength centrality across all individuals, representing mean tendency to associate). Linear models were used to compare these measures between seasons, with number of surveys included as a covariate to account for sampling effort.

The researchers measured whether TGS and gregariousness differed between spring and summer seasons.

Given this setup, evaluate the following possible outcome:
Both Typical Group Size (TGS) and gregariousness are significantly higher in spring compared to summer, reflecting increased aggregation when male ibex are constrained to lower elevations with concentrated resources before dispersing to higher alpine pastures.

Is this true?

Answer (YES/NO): YES